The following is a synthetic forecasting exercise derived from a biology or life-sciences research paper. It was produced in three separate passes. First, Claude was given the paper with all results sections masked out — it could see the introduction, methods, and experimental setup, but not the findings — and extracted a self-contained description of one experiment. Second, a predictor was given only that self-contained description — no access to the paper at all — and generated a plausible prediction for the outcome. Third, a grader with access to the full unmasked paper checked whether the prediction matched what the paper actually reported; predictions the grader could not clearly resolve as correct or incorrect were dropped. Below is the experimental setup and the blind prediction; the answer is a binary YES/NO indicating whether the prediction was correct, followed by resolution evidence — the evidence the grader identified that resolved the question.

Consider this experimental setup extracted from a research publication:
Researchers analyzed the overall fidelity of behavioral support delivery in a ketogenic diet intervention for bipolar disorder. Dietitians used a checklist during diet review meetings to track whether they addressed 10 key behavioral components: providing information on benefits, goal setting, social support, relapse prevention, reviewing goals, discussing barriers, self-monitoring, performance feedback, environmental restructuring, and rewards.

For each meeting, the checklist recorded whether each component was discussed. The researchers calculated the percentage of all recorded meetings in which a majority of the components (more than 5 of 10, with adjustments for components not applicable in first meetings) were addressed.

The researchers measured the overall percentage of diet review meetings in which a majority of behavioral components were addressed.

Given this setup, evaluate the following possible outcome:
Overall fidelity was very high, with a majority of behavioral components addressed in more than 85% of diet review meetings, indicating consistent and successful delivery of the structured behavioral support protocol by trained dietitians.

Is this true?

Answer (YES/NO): NO